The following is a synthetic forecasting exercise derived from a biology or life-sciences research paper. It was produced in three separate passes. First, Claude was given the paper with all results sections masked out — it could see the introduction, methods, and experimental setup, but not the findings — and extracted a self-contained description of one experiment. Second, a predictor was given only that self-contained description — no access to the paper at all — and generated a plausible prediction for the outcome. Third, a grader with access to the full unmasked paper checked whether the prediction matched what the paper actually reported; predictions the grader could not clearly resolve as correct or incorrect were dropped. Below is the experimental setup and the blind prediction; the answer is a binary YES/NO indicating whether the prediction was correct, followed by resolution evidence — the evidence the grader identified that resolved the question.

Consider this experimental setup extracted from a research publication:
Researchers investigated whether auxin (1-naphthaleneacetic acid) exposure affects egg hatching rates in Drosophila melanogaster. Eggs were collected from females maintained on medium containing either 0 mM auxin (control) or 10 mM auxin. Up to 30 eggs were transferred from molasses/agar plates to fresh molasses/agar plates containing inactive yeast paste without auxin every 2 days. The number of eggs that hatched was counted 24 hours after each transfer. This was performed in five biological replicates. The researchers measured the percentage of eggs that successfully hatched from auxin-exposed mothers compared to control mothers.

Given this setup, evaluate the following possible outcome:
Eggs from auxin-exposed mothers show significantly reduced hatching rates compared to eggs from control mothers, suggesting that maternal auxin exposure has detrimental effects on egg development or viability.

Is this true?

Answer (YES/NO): NO